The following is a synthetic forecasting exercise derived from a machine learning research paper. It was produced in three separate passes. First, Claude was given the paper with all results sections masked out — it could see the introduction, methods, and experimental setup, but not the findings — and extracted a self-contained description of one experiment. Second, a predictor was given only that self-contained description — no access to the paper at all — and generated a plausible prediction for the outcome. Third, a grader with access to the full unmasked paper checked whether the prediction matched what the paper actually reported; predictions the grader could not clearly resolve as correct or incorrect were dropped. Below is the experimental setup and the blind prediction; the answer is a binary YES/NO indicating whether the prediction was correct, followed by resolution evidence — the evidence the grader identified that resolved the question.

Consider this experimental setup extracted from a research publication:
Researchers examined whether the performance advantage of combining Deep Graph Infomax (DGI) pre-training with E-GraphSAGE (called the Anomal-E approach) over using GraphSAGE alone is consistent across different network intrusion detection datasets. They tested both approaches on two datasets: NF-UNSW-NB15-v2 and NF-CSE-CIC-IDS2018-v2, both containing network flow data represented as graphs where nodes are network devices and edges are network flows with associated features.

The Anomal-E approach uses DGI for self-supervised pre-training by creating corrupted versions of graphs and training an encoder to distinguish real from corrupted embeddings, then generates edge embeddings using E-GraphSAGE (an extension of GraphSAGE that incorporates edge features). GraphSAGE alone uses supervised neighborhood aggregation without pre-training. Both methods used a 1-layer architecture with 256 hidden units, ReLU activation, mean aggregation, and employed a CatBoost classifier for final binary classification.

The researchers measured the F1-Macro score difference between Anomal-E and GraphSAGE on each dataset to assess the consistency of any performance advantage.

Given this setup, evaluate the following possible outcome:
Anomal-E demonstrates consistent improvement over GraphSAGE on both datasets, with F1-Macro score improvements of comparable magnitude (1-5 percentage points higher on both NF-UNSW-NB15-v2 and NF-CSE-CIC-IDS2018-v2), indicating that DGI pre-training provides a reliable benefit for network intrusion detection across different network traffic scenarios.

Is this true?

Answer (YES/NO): NO